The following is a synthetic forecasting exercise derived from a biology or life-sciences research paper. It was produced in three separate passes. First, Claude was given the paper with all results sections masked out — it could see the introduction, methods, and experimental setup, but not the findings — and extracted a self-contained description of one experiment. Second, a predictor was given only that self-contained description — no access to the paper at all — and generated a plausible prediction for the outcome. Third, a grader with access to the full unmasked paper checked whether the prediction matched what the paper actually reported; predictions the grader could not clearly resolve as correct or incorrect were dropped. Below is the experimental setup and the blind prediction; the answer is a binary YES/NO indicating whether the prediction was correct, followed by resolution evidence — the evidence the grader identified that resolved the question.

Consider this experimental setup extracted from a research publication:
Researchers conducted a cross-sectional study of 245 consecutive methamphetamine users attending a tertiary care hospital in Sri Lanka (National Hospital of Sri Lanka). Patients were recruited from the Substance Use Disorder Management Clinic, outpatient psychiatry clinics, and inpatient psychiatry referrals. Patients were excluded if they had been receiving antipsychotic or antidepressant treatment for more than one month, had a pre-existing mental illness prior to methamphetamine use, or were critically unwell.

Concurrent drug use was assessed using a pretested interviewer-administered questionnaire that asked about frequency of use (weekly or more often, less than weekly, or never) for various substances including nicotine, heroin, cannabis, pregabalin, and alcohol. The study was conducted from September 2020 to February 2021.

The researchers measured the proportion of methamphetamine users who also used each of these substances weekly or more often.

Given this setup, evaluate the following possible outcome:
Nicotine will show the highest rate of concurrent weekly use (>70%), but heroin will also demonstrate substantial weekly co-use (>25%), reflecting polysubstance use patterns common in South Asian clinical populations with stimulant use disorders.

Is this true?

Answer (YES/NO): YES